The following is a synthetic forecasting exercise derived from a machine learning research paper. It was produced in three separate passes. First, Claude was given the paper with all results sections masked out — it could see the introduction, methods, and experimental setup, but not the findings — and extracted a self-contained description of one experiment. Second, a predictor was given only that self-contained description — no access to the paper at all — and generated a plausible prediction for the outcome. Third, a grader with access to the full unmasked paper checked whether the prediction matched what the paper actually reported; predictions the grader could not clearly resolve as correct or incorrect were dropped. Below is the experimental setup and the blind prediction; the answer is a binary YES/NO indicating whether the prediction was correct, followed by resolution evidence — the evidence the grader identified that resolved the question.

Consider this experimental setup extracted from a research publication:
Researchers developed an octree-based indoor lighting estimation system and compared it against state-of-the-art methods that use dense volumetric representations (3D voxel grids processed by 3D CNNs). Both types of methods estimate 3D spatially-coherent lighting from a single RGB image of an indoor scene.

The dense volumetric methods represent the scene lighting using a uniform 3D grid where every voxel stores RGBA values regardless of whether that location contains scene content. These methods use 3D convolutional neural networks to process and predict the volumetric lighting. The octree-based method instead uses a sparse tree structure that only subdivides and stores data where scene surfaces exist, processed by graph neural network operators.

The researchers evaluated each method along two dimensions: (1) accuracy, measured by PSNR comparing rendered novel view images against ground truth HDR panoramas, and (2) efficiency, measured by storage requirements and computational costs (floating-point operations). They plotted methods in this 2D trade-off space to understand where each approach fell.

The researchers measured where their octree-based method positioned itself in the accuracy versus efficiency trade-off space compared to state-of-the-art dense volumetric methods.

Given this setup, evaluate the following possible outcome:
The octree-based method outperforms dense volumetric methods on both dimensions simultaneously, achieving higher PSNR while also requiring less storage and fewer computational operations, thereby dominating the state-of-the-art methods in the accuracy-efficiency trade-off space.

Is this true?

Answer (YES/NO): NO